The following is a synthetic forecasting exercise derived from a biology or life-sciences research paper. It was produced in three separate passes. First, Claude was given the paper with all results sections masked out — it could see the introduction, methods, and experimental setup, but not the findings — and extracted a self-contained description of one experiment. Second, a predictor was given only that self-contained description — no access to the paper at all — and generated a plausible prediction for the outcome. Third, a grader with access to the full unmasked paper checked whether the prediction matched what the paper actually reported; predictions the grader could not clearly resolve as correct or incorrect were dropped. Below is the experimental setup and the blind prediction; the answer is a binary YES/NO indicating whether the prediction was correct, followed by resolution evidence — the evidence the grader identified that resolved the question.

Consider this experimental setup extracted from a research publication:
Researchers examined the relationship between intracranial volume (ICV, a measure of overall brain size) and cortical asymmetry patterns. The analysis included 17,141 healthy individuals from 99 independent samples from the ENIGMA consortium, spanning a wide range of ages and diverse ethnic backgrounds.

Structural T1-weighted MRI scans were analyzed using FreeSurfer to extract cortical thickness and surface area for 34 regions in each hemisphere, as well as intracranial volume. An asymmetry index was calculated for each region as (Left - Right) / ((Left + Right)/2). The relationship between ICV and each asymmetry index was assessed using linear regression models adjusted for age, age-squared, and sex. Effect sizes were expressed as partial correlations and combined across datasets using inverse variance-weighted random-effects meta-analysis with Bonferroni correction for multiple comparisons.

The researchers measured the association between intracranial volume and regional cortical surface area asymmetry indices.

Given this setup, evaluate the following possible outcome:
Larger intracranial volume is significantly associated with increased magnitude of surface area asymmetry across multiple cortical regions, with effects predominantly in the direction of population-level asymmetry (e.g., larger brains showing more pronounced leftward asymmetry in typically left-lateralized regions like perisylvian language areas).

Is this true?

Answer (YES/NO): NO